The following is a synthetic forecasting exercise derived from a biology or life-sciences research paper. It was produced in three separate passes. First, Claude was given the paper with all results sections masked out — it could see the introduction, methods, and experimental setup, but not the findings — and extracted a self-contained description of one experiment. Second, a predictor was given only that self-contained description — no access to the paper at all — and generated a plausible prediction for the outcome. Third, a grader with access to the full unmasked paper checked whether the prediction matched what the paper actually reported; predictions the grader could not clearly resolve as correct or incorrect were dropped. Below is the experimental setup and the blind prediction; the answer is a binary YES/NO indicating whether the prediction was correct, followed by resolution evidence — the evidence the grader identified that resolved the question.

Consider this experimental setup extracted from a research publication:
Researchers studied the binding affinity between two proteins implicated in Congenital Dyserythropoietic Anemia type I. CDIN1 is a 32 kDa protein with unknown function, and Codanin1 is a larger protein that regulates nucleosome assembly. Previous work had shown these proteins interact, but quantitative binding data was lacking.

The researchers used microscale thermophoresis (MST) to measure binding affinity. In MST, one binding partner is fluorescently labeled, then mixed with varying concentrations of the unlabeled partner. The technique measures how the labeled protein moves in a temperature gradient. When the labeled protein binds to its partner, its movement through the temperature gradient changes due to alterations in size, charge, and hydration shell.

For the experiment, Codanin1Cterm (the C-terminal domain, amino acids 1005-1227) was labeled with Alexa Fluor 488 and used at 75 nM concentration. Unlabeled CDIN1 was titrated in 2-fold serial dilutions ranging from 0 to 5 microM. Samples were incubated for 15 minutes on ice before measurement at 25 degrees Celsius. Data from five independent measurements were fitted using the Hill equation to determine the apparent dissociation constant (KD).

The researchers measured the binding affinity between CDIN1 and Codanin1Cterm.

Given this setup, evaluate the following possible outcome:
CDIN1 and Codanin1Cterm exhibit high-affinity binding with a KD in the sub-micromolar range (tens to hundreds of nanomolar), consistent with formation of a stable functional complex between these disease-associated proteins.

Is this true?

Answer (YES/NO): YES